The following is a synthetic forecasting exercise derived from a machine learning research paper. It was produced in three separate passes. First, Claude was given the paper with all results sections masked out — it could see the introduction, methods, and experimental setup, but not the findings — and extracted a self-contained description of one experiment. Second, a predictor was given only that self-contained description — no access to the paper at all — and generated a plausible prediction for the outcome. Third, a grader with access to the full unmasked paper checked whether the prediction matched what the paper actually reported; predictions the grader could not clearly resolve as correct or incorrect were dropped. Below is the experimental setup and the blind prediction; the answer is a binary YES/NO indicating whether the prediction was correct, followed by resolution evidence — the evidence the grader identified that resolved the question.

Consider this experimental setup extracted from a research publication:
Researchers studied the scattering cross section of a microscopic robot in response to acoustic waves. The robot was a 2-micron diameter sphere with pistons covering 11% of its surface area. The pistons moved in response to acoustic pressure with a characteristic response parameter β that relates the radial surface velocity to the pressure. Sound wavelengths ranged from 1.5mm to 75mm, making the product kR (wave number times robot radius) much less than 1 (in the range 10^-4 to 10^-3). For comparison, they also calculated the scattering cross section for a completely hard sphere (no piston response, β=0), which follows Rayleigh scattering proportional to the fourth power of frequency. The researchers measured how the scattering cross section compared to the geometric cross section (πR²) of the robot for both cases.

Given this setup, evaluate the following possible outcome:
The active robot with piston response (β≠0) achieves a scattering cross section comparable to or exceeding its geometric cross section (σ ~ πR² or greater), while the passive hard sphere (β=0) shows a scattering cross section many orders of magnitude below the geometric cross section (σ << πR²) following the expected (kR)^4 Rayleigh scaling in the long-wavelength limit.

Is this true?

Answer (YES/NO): NO